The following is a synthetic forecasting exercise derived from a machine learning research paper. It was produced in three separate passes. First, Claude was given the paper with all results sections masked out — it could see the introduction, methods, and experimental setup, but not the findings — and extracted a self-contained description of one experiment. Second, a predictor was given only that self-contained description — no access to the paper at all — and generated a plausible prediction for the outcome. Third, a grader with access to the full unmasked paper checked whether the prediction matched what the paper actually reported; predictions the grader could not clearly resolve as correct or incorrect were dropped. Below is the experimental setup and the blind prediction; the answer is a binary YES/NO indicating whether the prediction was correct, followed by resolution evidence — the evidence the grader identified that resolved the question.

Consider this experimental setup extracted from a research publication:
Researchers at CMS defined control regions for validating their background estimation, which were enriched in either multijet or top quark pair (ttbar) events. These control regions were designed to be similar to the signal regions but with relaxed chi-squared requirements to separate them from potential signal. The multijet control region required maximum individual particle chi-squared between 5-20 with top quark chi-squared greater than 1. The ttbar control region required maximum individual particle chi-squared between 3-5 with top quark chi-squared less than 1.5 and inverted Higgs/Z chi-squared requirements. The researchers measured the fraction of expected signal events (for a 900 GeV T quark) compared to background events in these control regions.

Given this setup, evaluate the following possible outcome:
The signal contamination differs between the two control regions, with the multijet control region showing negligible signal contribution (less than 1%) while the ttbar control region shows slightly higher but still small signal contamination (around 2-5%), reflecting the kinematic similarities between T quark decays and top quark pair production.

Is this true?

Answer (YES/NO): NO